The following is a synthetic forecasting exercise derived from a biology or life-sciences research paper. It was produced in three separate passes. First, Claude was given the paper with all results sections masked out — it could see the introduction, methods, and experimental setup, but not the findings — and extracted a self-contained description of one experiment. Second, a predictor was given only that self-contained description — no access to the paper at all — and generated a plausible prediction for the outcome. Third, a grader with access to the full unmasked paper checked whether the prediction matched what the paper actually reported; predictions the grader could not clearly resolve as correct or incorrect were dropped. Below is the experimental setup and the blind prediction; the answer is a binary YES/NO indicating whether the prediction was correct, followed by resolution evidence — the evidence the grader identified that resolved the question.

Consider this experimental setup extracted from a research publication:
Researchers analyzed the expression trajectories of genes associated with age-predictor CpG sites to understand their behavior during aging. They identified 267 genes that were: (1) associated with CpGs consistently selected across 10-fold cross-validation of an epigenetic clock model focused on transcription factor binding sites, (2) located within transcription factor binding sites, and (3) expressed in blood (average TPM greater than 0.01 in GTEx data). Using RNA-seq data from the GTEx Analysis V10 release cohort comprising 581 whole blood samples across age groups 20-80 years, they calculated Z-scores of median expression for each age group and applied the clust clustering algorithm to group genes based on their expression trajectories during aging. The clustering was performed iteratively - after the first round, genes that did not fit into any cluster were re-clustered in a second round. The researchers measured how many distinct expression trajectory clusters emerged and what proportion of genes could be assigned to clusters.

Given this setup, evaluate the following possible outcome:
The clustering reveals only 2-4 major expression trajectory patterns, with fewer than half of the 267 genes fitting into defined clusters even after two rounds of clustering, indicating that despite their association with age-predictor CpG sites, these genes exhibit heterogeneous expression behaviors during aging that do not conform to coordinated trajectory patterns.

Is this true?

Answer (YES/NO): NO